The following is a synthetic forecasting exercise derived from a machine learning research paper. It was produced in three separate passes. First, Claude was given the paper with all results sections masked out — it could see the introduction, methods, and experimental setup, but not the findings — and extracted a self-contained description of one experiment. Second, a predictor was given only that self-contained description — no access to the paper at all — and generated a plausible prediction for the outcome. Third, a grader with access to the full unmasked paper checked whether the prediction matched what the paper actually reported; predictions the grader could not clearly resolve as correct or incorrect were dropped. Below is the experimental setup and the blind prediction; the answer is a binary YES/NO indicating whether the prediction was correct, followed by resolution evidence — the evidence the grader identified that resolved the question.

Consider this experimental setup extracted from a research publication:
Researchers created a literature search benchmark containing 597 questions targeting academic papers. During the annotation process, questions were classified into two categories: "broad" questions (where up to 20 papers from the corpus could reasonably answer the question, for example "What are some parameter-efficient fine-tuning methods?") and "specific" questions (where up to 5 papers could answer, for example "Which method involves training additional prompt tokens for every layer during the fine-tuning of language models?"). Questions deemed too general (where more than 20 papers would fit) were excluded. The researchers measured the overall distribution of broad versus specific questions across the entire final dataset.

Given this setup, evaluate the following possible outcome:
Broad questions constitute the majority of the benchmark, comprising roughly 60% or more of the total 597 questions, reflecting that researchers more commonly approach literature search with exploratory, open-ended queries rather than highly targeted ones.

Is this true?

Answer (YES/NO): NO